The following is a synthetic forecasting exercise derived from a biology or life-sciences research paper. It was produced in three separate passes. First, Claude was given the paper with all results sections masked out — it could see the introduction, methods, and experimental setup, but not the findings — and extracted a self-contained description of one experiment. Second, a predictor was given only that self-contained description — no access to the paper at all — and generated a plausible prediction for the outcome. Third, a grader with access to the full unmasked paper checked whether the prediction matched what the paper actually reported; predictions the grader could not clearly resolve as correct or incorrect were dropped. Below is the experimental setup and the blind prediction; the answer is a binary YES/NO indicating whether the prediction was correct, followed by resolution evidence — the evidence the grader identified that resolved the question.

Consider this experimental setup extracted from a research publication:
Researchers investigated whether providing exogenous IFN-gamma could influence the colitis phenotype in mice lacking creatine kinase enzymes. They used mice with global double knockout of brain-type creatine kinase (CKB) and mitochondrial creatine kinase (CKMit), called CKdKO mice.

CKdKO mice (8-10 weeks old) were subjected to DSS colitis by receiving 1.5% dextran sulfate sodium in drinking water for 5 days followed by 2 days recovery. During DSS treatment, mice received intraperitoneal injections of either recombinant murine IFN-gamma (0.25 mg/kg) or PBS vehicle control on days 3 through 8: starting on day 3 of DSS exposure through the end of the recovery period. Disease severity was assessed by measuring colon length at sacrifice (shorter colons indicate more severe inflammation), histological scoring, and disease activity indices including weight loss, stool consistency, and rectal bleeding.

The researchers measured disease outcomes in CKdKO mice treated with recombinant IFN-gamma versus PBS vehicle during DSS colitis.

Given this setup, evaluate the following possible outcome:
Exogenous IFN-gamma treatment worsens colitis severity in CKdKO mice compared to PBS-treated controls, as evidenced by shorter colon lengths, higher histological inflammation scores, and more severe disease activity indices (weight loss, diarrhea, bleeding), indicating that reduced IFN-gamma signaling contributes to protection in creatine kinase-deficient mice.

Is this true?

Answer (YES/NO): NO